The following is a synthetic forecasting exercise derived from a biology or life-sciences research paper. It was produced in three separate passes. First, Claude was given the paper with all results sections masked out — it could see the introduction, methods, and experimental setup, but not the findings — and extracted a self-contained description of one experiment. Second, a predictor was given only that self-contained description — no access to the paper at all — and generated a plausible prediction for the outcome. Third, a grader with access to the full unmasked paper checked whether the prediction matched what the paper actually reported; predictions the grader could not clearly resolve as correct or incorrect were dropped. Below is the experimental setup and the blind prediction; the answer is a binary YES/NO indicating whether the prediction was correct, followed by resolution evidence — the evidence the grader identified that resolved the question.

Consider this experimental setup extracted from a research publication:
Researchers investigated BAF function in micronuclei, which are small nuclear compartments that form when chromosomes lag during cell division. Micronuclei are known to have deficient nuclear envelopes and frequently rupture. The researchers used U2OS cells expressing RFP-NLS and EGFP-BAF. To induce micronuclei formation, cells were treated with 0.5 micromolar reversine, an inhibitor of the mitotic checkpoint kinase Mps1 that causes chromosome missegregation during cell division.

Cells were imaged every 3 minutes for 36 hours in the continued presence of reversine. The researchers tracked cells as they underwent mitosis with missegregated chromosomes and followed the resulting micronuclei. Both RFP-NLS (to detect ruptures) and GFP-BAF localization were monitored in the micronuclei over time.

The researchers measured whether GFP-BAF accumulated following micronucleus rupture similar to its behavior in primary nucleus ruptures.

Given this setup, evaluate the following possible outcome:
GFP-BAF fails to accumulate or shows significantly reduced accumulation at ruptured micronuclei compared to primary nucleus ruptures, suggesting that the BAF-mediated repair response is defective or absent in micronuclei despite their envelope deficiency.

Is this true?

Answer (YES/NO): NO